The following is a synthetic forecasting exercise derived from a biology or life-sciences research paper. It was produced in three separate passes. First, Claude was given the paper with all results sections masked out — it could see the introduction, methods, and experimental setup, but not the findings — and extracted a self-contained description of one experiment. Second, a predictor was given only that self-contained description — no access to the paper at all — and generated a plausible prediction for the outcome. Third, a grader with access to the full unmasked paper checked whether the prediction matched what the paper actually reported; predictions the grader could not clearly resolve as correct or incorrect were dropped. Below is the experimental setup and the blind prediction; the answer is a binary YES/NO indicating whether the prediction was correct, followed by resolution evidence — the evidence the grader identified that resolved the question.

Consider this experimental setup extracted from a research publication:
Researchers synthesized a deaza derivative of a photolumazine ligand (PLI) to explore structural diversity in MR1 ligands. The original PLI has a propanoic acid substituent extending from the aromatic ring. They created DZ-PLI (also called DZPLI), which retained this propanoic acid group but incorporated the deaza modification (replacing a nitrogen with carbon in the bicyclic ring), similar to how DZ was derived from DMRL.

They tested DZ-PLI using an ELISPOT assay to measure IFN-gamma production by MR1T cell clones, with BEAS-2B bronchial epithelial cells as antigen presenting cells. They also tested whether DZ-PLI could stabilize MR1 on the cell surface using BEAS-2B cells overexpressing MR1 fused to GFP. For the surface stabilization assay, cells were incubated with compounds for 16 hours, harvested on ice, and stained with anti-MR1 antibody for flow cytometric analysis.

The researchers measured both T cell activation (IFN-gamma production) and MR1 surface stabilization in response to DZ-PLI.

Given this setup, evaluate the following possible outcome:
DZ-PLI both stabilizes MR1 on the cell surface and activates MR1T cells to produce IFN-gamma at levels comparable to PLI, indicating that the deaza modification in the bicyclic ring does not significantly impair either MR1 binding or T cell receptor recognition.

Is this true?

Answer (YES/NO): NO